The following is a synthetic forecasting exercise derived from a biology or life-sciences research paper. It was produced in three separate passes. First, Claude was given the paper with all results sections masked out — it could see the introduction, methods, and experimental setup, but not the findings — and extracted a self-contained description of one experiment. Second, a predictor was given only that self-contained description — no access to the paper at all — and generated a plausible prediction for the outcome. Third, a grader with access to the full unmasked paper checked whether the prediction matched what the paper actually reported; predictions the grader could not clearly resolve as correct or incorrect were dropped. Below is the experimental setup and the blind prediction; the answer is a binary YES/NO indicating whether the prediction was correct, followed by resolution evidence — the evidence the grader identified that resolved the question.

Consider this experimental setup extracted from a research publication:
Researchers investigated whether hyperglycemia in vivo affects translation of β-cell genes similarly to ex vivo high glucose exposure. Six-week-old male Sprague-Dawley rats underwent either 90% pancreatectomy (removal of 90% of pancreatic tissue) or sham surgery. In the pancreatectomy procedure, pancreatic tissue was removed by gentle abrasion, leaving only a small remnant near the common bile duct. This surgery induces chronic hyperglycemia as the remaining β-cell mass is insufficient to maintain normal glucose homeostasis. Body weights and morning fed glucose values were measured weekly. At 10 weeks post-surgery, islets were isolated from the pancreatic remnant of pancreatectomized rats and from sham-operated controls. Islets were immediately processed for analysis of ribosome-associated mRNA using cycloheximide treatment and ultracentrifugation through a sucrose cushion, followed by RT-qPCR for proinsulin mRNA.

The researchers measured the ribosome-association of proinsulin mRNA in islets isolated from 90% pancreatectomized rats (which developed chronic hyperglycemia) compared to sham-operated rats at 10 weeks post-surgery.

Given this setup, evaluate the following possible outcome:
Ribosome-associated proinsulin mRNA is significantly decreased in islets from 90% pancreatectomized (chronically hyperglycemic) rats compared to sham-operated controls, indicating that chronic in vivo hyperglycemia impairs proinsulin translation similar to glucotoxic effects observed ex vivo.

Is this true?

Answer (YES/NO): YES